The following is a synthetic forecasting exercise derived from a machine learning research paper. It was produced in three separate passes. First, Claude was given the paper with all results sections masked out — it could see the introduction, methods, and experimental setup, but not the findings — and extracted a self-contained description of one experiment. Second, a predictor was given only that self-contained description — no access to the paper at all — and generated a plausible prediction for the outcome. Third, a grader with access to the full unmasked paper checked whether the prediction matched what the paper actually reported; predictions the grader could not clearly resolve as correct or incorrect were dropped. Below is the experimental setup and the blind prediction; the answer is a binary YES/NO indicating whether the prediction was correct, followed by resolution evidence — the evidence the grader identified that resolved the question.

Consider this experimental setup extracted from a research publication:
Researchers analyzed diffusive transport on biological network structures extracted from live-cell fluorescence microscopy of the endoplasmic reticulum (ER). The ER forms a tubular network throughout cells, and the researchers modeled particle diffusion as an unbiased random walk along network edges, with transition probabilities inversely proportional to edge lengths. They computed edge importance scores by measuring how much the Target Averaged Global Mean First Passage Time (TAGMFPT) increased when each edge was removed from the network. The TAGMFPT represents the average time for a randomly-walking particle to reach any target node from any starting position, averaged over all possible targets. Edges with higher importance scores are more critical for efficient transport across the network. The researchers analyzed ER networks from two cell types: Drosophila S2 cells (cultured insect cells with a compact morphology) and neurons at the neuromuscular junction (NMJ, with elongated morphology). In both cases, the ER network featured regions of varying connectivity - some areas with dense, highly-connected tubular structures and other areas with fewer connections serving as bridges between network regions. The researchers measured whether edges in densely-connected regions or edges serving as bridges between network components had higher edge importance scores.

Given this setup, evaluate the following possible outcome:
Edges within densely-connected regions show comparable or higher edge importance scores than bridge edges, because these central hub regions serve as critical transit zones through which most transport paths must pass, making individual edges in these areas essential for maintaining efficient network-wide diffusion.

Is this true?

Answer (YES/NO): NO